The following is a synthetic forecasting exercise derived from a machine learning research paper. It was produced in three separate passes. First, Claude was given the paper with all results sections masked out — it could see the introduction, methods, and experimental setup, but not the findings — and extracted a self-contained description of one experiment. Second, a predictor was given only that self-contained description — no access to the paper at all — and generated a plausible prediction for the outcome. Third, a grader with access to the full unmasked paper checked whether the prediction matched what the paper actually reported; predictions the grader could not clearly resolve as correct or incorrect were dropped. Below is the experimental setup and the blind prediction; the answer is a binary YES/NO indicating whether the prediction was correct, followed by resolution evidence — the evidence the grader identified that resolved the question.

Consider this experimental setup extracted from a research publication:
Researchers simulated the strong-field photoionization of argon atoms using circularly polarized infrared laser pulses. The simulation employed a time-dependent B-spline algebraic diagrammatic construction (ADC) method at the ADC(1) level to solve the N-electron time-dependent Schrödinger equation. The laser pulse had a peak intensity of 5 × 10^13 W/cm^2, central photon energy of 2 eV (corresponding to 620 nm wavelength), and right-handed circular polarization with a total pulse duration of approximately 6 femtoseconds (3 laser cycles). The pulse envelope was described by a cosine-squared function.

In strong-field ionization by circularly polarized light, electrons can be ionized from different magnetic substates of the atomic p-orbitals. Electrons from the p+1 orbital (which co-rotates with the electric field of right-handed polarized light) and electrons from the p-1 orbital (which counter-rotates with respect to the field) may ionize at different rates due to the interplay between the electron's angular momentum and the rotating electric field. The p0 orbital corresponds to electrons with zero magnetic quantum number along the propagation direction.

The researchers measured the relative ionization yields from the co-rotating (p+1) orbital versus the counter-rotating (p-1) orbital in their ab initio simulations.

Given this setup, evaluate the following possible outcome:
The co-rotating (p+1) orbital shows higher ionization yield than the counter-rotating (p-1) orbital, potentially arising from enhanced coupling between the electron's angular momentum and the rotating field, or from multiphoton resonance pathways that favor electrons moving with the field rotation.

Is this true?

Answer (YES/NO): NO